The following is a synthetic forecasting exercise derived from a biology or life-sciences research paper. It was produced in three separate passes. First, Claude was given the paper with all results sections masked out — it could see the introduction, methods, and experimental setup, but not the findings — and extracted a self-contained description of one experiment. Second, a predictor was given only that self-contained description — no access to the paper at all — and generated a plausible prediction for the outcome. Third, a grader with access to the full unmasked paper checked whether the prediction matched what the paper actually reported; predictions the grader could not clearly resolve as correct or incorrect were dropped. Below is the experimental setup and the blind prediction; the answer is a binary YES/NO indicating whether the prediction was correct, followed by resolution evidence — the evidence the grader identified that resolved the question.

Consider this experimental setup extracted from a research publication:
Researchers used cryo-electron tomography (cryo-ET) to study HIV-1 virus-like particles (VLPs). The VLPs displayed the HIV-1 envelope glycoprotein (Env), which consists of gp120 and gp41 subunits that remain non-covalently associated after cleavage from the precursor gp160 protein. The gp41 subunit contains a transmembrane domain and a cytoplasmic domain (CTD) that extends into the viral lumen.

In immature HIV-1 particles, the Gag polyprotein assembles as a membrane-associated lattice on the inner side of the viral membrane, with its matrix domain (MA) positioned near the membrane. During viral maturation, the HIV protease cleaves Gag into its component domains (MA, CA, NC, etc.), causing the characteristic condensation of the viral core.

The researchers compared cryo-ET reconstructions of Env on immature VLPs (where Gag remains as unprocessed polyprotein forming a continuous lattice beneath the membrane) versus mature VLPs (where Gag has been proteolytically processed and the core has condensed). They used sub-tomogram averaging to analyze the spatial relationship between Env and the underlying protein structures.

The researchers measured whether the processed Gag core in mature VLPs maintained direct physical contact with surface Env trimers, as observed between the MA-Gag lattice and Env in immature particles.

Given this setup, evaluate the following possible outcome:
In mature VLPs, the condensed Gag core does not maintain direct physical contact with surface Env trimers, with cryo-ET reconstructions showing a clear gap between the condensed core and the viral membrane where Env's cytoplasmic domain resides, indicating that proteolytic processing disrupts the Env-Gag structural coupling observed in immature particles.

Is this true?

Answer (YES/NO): NO